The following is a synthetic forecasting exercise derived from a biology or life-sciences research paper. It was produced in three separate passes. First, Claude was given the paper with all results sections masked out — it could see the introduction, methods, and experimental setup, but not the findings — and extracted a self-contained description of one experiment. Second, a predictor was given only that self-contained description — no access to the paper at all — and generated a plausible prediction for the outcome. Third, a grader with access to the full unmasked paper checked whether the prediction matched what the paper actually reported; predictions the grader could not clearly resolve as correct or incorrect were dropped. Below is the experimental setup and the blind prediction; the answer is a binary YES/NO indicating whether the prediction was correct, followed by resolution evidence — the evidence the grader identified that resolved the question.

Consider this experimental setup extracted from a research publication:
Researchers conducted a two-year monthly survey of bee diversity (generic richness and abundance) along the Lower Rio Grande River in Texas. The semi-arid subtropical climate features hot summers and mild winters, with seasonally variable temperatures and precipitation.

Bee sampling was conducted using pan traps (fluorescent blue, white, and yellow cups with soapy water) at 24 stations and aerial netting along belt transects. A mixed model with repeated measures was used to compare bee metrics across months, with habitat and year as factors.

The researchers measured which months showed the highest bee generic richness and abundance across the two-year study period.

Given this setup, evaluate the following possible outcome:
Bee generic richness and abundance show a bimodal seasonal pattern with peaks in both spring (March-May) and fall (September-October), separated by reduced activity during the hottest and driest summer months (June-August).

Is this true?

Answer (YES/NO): YES